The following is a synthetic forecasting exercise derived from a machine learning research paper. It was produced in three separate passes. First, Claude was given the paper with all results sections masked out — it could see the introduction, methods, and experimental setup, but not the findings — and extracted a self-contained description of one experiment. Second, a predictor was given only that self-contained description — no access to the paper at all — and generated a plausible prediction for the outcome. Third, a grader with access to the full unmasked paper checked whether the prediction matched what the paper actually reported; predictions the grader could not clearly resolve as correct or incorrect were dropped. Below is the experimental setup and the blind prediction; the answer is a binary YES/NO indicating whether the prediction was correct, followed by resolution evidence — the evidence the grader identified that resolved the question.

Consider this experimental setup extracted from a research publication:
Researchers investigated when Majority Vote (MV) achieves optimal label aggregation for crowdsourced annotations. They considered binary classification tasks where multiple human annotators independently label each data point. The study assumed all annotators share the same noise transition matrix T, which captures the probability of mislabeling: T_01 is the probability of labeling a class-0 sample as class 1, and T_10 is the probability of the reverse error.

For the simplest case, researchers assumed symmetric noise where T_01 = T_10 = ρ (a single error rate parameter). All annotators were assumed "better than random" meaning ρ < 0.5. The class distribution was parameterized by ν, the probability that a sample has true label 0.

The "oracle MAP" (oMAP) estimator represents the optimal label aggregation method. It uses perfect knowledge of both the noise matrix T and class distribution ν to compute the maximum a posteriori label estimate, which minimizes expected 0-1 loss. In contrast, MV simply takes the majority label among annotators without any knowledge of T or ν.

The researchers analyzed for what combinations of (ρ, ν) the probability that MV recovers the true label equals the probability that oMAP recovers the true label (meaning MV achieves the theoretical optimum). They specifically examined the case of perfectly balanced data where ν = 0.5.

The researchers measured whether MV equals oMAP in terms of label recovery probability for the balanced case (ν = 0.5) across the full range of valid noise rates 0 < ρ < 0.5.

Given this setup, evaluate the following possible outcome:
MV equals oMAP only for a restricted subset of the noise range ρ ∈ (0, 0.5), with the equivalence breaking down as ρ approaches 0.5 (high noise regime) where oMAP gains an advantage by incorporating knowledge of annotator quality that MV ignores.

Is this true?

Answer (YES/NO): NO